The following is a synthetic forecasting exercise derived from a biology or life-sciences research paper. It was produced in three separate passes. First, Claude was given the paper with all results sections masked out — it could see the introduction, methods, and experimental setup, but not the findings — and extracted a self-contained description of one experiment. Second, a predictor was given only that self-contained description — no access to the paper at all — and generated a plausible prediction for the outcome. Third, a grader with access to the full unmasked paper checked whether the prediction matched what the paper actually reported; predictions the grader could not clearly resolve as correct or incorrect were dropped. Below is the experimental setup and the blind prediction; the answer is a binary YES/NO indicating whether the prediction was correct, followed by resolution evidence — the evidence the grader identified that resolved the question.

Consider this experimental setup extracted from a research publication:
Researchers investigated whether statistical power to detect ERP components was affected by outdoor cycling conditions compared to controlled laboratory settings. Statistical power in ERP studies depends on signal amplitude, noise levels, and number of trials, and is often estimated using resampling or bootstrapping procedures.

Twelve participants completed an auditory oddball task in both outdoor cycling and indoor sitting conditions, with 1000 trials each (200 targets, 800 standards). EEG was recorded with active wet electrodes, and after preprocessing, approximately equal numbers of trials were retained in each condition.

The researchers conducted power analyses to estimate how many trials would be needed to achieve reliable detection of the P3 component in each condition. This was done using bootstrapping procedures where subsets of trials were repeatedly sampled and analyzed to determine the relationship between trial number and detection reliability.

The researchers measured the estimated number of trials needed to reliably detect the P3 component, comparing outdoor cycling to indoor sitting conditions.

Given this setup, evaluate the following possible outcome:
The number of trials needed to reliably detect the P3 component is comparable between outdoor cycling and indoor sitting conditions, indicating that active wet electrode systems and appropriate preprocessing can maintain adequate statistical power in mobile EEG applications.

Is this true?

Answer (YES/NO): NO